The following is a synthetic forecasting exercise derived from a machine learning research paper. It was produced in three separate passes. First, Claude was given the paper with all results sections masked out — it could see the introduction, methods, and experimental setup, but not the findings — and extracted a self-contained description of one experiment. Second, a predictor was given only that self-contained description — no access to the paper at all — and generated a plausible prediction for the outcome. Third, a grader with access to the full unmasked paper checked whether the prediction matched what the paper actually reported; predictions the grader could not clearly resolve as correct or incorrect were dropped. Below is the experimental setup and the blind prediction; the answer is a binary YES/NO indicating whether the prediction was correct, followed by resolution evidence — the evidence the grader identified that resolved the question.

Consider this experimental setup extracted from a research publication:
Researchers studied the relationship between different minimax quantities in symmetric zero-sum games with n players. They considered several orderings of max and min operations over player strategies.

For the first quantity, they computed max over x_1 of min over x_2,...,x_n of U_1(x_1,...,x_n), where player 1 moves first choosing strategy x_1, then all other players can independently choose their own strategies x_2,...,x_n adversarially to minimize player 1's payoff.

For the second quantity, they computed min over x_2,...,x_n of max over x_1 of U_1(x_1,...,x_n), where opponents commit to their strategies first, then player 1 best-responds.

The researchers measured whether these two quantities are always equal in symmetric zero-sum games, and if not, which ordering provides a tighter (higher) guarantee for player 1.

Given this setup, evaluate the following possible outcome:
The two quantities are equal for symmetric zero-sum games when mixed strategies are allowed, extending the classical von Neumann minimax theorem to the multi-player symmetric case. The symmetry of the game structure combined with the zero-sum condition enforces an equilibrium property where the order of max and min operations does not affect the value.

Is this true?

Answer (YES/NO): NO